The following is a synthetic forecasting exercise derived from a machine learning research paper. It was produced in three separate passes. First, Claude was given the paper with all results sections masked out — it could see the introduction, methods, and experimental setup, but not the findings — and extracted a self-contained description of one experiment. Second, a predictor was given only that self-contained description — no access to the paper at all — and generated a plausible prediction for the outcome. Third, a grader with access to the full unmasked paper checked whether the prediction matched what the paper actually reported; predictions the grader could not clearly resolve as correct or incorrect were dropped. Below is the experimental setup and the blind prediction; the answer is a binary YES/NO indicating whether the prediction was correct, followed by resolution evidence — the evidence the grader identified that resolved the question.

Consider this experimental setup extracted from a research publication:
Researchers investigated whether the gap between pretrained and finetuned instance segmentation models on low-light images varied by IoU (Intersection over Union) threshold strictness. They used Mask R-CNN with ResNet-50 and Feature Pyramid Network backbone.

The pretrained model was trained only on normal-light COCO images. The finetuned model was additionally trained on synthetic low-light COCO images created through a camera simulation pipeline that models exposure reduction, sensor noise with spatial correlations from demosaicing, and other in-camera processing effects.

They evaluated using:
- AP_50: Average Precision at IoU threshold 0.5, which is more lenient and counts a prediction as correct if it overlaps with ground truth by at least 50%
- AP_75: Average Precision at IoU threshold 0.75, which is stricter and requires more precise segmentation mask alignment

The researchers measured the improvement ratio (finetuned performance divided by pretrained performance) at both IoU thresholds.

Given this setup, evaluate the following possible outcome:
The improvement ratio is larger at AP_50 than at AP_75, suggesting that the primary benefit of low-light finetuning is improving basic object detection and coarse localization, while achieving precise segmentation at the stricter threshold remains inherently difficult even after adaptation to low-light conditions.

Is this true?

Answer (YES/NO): YES